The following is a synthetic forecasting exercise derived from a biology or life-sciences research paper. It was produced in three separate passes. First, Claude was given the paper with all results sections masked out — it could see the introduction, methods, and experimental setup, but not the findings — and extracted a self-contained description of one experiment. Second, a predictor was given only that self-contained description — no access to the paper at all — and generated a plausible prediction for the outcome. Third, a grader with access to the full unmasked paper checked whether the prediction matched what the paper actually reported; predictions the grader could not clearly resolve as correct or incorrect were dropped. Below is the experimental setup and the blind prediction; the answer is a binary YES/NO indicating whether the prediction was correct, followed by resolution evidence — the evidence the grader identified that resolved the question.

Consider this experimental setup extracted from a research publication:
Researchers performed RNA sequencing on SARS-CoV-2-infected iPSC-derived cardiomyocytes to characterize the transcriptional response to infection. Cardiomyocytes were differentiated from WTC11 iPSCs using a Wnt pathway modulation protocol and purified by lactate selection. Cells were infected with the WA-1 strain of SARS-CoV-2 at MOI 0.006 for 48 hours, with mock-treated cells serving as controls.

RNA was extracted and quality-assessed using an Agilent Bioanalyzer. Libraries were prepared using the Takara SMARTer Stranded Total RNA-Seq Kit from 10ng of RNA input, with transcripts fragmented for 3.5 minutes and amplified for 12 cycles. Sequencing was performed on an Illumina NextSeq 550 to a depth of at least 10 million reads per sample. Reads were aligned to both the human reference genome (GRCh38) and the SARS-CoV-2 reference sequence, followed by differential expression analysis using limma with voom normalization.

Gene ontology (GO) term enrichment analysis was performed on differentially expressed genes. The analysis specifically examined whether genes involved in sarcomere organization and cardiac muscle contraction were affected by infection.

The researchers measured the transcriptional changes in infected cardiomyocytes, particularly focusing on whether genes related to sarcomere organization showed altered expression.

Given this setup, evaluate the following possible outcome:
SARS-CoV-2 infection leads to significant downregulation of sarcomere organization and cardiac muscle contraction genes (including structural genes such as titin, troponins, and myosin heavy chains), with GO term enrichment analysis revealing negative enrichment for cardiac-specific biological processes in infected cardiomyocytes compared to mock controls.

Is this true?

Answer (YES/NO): NO